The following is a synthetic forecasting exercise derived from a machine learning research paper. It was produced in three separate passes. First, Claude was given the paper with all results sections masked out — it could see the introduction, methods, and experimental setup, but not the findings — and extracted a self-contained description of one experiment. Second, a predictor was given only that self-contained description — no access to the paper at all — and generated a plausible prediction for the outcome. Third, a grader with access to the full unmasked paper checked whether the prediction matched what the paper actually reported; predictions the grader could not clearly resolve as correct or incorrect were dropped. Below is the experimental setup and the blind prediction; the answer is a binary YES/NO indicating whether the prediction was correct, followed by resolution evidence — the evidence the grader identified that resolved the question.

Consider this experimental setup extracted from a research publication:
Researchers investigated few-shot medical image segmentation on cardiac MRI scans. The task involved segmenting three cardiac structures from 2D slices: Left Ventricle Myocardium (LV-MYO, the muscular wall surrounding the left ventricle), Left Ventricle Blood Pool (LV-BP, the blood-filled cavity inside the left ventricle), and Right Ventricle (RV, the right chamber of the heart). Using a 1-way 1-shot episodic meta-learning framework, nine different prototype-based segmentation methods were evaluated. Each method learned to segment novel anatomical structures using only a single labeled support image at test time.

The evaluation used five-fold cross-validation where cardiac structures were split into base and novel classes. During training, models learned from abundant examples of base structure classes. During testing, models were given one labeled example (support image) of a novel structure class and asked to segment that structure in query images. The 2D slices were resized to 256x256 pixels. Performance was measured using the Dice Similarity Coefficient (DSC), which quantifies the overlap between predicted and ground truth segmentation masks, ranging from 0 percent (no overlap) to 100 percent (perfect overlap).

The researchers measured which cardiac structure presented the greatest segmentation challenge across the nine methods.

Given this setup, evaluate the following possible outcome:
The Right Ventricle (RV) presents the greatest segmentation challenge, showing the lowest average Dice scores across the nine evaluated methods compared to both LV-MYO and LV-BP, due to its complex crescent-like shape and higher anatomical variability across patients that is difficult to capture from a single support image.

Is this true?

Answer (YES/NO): NO